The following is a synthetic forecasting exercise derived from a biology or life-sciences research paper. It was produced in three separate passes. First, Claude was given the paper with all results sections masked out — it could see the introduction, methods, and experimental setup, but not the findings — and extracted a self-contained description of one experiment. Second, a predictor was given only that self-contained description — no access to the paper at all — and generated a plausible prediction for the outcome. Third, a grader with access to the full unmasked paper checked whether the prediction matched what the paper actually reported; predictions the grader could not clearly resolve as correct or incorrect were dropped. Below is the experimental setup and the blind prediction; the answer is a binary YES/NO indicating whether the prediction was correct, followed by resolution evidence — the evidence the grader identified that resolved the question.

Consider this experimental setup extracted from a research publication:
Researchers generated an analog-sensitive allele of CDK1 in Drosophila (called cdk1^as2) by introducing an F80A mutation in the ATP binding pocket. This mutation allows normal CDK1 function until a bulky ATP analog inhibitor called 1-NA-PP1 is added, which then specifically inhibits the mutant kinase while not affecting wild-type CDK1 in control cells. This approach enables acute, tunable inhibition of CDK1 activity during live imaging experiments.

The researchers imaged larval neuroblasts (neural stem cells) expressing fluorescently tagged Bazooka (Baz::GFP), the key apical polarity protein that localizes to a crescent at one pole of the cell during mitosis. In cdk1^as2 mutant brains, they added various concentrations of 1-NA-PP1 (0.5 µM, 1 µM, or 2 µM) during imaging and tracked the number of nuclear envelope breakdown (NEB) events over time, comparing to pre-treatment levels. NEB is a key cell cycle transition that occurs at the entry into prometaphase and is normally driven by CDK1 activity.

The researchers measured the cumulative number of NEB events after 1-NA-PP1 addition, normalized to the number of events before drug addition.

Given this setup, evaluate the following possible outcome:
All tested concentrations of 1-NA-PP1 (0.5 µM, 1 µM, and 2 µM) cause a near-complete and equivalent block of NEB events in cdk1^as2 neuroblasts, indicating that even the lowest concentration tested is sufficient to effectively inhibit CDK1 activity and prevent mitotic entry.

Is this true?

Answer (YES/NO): NO